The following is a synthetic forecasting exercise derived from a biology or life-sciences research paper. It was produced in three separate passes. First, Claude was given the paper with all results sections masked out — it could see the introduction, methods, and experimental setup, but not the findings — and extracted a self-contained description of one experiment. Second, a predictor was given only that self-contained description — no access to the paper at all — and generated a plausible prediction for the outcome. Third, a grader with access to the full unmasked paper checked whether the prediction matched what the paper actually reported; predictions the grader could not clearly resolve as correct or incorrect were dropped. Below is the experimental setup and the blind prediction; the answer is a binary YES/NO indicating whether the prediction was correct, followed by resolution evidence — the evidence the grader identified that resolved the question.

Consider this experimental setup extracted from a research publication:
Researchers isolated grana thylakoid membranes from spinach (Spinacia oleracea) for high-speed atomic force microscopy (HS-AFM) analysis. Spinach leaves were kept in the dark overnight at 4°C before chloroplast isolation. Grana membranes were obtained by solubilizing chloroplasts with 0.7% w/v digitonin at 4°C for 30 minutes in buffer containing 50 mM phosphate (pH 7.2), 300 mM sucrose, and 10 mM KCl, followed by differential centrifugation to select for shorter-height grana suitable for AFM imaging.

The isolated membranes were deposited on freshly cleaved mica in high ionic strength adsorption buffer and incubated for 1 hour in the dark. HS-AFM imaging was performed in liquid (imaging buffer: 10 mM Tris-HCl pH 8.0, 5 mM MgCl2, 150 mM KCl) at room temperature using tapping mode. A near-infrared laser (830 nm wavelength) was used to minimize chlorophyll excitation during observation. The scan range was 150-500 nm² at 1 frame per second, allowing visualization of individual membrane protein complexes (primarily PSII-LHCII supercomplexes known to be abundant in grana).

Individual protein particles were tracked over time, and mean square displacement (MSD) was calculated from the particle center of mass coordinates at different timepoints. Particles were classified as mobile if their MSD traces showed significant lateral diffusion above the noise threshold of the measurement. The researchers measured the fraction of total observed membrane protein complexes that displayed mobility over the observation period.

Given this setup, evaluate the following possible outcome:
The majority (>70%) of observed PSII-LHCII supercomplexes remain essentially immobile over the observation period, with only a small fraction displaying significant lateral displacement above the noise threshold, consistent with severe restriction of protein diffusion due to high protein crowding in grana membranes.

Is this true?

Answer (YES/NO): YES